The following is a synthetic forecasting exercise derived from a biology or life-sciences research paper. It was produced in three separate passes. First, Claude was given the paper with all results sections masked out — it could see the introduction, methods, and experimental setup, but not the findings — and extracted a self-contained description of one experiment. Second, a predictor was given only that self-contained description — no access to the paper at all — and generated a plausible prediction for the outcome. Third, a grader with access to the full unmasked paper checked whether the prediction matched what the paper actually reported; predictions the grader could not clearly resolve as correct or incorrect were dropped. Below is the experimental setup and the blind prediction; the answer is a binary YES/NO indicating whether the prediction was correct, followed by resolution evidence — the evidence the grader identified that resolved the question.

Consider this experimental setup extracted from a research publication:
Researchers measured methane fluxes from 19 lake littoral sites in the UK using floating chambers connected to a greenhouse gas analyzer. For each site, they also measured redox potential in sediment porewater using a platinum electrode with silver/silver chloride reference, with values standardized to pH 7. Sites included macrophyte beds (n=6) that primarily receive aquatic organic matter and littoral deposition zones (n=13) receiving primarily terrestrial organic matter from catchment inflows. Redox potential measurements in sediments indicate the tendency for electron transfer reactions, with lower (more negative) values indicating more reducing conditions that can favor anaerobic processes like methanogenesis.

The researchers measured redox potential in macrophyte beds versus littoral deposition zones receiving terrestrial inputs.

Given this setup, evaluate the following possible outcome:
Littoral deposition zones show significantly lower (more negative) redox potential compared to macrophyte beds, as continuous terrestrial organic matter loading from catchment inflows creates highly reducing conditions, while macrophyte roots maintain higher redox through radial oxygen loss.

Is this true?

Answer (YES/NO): NO